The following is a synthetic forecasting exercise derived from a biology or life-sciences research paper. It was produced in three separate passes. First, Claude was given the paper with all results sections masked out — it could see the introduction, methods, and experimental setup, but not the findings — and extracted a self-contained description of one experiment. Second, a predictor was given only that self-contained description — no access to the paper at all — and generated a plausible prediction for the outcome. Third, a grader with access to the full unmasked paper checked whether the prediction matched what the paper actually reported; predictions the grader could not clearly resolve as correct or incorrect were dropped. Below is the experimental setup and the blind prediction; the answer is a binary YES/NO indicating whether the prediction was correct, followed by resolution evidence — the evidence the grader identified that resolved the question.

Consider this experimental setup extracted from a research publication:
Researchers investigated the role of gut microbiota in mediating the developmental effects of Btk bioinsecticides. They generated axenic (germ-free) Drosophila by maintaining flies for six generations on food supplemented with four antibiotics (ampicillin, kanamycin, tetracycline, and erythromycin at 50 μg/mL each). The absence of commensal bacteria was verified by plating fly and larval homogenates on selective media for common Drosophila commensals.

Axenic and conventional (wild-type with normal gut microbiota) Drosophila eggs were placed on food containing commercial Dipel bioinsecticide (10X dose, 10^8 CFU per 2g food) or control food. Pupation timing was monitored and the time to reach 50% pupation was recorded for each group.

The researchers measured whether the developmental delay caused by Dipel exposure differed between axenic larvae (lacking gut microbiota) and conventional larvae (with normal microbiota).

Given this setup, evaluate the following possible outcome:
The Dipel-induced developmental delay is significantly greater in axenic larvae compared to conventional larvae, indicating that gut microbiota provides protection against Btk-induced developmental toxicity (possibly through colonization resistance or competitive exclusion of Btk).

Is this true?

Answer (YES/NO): NO